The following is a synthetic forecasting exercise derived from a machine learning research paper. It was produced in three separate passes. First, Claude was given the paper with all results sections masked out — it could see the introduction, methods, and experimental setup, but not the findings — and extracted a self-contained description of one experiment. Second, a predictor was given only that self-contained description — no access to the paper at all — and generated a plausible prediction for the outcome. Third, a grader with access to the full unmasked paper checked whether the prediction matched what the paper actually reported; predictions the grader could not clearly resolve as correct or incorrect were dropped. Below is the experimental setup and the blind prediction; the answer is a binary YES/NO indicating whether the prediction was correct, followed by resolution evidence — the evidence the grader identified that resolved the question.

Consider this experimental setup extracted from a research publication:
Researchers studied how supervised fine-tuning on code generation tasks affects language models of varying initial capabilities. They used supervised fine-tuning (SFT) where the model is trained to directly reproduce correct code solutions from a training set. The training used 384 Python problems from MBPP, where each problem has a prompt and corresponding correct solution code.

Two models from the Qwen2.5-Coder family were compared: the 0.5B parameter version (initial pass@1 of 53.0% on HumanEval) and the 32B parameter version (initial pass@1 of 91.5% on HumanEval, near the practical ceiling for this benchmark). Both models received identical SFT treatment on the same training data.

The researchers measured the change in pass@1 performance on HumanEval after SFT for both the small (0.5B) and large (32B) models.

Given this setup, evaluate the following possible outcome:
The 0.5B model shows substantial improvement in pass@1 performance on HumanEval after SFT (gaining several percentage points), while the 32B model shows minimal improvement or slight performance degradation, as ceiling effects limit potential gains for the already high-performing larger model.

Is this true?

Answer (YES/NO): YES